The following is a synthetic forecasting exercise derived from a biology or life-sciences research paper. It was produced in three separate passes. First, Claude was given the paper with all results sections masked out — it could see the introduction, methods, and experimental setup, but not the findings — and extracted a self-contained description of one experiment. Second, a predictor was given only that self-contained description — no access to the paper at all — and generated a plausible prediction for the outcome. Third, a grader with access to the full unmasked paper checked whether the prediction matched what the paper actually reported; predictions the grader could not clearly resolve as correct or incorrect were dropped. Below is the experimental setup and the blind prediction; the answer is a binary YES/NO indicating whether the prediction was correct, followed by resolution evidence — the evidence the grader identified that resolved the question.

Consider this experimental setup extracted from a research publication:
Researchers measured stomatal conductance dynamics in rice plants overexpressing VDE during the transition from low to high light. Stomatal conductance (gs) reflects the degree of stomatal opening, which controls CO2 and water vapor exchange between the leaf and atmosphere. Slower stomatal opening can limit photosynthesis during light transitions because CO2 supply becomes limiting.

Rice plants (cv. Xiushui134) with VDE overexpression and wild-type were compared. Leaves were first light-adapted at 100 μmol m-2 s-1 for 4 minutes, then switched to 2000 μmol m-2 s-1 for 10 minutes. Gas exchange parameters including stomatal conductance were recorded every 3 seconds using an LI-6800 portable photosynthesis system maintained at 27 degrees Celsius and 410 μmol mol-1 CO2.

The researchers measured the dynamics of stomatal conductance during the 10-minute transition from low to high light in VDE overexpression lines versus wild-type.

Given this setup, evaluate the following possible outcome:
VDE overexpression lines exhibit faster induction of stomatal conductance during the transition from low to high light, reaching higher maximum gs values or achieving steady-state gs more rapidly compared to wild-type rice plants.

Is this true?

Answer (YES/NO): YES